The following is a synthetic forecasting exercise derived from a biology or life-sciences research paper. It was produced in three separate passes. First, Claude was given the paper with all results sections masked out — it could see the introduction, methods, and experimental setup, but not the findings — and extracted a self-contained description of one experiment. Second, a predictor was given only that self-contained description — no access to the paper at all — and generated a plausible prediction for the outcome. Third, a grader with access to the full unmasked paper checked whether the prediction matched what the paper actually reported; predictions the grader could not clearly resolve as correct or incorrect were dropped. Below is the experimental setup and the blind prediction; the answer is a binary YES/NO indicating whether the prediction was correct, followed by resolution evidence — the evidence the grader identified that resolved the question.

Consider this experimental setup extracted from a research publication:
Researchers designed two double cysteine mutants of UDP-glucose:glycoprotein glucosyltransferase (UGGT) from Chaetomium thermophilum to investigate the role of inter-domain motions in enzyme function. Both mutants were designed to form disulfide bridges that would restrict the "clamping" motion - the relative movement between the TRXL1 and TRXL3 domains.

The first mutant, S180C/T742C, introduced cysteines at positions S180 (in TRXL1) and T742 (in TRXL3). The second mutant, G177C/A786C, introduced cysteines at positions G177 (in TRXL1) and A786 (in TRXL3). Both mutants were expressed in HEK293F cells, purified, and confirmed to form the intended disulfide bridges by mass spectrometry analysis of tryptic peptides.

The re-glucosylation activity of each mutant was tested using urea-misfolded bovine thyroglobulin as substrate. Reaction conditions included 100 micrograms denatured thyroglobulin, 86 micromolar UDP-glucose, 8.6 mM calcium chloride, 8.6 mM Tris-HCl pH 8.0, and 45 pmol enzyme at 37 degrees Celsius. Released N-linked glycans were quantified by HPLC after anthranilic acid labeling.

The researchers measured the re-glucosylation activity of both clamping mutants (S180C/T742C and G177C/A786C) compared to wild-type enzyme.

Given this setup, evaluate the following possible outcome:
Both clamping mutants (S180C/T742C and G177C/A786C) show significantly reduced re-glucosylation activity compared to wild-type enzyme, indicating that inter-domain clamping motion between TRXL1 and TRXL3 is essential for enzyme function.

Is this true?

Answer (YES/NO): NO